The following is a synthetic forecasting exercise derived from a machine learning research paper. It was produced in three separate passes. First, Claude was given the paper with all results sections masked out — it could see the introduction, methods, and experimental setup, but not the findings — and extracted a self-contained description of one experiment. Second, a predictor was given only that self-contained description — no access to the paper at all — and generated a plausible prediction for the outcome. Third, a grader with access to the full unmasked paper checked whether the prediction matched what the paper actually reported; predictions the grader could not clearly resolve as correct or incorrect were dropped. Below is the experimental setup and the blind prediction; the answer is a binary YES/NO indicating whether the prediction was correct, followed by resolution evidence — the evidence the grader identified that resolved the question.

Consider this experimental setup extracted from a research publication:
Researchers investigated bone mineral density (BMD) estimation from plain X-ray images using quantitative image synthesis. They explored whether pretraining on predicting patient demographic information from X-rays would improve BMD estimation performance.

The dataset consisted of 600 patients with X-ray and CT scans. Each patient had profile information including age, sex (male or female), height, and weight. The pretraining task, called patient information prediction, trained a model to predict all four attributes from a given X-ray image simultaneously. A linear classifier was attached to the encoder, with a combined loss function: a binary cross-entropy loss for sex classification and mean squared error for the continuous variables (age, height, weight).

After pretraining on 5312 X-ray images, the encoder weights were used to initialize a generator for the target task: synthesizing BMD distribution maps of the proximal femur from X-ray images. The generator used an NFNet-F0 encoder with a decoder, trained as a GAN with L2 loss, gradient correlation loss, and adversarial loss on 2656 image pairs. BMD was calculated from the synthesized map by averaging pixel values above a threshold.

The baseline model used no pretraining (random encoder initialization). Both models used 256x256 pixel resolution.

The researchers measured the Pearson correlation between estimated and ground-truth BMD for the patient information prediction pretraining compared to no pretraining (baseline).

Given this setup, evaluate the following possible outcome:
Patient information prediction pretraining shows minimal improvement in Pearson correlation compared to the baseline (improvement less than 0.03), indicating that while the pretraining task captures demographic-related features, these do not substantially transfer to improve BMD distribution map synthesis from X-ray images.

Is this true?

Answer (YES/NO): YES